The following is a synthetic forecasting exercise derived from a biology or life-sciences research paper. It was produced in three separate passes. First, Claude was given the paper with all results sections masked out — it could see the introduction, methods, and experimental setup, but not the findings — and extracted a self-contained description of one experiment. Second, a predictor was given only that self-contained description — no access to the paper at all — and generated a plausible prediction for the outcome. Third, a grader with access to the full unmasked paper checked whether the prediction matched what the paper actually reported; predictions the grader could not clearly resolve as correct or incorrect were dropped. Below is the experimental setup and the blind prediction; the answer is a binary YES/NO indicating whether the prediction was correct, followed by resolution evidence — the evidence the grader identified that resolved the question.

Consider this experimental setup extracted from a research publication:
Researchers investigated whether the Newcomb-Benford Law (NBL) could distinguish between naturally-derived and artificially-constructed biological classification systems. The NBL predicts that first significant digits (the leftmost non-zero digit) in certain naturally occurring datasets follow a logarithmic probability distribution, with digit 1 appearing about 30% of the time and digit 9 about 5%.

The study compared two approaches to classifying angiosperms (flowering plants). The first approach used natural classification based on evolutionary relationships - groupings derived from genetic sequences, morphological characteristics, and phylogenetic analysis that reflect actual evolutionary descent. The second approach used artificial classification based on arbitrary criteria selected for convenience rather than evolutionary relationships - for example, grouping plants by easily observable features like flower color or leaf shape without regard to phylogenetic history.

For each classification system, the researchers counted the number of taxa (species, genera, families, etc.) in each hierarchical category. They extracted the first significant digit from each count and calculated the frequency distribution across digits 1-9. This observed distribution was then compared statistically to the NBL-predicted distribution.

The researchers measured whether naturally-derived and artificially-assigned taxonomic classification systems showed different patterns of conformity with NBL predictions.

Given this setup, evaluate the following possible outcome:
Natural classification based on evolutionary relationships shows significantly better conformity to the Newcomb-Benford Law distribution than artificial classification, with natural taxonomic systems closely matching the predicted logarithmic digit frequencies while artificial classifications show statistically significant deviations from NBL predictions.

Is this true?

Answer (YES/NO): YES